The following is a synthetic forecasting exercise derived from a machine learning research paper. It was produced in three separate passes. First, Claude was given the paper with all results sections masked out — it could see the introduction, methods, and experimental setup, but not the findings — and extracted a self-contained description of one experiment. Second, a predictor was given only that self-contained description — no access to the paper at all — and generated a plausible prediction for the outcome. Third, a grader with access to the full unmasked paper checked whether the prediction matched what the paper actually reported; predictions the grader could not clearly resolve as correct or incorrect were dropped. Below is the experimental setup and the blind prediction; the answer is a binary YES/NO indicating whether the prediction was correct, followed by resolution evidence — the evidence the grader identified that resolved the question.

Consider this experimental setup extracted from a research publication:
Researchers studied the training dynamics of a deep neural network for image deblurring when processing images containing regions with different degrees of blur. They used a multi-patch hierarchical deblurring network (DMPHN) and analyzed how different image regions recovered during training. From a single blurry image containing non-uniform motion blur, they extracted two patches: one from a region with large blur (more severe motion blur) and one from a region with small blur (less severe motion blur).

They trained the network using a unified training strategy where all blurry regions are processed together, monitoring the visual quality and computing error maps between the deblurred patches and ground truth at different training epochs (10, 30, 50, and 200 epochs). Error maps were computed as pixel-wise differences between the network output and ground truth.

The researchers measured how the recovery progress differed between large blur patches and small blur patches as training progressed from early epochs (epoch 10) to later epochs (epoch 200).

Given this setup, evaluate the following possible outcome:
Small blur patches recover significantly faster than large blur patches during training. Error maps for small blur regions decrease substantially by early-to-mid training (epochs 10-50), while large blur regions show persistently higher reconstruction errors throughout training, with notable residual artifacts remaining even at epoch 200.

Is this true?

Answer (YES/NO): NO